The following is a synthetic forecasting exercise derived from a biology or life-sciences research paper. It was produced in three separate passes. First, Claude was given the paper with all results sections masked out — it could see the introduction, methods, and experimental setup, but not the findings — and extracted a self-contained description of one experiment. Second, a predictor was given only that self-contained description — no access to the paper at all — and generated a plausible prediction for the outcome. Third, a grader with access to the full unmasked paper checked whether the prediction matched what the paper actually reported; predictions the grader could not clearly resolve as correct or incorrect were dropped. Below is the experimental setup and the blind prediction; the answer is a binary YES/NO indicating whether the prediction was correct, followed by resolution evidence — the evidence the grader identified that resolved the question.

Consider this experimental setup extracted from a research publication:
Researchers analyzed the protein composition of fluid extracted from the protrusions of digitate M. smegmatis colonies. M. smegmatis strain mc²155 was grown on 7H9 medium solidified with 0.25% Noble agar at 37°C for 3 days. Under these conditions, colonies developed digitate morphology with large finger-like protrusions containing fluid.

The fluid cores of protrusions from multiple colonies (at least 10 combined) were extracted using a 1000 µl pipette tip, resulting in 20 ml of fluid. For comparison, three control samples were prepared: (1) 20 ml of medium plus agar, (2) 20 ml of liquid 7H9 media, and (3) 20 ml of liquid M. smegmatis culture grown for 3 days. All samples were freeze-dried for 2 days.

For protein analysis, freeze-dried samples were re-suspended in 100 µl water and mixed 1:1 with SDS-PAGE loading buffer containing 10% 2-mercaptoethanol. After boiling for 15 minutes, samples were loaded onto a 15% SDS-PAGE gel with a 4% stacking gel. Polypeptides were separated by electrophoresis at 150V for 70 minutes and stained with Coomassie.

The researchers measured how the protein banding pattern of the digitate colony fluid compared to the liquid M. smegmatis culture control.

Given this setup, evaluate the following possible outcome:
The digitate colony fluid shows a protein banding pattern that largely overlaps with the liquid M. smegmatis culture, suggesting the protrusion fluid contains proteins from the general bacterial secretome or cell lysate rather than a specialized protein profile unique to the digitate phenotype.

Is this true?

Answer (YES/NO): YES